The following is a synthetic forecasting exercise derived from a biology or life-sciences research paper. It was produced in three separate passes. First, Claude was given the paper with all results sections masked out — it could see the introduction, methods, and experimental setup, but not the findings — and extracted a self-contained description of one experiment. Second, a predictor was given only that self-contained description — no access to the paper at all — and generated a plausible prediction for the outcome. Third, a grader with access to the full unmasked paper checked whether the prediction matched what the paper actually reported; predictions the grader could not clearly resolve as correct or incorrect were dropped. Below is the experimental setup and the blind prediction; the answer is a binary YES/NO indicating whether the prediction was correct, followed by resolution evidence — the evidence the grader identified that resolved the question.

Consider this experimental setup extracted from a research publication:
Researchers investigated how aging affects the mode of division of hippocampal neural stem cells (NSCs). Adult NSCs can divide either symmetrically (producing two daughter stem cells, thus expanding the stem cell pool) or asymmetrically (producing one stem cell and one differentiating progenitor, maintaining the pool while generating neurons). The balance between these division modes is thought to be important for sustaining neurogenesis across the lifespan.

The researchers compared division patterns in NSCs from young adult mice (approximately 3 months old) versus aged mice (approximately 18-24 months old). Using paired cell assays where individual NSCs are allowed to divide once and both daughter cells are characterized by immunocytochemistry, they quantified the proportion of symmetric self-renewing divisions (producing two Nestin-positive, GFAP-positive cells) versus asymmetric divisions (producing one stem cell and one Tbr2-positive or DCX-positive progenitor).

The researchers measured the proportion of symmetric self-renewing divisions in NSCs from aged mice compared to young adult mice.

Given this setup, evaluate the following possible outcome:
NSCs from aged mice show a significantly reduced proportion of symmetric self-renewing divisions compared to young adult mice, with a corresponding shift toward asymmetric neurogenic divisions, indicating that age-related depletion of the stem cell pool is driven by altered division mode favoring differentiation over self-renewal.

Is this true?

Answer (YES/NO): NO